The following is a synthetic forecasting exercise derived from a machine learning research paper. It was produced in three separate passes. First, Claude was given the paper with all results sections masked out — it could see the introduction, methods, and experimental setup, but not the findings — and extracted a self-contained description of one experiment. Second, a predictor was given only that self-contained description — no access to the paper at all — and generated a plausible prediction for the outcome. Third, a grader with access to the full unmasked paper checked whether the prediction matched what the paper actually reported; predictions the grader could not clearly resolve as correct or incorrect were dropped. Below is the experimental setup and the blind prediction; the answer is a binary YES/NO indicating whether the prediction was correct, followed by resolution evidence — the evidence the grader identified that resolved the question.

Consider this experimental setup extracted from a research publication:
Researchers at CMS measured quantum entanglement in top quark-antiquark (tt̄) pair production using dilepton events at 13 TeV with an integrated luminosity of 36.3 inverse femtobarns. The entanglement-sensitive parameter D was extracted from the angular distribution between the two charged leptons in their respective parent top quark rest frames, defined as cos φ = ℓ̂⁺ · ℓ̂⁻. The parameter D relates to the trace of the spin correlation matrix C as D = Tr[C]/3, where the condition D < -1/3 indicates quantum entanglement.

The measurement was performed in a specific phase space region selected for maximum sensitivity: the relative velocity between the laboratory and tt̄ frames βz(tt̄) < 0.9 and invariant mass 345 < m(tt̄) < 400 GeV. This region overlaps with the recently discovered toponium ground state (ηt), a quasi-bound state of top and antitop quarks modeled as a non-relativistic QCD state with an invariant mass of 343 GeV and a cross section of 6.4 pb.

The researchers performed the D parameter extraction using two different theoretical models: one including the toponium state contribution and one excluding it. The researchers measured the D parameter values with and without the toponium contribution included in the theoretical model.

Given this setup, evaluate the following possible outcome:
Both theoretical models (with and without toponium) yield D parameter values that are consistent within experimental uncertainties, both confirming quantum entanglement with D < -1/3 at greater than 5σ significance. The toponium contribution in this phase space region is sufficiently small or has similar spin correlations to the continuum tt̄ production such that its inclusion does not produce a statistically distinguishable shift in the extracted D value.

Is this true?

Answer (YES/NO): NO